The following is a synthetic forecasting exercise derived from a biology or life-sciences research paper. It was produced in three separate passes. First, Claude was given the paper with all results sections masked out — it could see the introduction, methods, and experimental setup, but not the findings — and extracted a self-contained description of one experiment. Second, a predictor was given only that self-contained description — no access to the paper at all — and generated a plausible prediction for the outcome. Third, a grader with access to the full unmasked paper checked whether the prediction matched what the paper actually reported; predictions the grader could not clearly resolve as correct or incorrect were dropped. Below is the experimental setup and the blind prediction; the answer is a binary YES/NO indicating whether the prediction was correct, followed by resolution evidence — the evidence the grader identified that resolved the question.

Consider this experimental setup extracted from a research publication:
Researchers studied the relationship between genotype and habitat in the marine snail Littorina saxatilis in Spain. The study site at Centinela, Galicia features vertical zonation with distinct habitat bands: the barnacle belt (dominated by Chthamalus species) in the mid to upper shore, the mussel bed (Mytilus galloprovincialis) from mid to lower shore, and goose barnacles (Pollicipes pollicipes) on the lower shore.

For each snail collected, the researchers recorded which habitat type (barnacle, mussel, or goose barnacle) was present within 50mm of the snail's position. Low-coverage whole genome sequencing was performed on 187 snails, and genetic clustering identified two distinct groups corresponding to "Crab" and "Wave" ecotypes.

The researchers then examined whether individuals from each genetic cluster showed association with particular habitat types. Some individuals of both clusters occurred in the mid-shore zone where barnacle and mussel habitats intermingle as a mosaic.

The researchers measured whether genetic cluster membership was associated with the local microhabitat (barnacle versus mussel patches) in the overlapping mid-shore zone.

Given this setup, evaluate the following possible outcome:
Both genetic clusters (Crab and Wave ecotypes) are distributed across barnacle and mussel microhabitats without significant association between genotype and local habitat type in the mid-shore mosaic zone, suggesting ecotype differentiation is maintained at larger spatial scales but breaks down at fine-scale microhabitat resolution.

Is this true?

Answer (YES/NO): YES